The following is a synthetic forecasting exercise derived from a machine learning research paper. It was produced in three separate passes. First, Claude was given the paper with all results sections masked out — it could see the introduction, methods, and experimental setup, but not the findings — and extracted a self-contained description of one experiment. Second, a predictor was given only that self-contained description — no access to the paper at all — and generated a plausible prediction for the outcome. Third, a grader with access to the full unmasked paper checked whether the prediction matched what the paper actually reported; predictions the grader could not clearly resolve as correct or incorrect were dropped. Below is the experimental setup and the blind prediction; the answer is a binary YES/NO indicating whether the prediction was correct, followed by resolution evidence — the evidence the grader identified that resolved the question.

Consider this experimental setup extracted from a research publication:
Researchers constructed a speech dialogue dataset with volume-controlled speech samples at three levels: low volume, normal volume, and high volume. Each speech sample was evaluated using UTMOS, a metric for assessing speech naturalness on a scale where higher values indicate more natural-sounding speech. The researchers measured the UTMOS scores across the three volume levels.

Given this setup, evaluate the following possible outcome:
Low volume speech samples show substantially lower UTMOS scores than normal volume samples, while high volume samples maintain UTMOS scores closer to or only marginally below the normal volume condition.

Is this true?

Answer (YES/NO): YES